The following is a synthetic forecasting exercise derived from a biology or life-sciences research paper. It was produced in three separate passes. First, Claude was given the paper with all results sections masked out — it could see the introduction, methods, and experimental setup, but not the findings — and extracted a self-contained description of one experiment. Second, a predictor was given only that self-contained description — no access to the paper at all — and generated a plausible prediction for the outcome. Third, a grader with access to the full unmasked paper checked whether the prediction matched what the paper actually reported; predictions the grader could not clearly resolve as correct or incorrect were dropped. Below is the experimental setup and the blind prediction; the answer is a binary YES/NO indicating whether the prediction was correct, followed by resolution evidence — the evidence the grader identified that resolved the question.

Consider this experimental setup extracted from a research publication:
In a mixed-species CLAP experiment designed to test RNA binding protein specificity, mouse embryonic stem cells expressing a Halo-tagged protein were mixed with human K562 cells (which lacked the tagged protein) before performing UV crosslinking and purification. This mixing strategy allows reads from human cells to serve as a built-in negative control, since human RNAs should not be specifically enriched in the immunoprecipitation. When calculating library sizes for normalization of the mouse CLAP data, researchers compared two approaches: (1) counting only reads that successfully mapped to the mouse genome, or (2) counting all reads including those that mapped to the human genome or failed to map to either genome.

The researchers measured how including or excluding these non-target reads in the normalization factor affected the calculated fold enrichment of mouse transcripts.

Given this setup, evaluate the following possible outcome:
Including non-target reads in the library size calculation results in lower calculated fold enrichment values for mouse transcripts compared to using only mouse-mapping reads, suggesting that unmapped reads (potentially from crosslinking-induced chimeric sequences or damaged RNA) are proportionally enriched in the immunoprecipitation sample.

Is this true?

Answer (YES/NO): YES